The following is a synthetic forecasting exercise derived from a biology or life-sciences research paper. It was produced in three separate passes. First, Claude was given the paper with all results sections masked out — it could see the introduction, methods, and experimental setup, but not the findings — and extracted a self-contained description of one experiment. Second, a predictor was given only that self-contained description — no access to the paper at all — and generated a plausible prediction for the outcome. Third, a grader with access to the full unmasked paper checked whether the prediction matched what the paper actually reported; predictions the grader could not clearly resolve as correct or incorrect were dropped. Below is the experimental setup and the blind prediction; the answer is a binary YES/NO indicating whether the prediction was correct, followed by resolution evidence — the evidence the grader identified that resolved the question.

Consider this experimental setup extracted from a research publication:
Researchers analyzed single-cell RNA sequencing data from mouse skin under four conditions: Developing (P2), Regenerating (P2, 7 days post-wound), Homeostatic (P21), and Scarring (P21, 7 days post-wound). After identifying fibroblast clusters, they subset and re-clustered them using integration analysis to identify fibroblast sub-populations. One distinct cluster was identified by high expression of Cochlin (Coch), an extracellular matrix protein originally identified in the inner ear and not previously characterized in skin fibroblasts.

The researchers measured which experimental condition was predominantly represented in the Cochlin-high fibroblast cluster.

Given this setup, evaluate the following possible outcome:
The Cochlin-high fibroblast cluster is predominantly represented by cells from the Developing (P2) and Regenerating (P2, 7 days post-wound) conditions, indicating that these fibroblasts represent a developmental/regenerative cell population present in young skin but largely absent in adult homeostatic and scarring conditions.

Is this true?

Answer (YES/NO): NO